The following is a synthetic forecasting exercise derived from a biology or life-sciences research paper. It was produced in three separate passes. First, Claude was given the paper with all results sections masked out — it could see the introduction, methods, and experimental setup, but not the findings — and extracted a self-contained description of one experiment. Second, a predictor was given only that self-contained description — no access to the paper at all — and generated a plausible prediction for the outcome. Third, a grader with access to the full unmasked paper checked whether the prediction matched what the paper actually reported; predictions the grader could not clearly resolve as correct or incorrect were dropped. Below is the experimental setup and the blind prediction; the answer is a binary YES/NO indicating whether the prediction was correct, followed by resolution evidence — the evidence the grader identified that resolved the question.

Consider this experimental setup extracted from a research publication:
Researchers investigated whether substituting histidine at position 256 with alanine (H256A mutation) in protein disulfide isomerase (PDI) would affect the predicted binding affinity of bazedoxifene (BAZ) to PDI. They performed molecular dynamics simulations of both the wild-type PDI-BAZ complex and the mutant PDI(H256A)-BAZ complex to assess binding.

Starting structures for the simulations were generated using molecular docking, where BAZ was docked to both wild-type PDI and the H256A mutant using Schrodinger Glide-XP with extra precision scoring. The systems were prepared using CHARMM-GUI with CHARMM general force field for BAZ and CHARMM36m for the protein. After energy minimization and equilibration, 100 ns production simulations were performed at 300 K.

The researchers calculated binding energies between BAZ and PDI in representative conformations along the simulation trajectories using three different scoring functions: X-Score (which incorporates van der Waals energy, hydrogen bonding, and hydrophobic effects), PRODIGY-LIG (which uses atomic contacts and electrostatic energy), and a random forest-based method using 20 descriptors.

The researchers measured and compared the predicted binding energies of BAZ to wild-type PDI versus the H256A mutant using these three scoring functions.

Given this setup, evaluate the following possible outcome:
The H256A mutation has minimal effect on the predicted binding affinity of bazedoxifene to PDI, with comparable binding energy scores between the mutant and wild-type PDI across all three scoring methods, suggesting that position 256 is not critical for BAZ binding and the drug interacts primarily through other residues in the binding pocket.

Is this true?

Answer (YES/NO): NO